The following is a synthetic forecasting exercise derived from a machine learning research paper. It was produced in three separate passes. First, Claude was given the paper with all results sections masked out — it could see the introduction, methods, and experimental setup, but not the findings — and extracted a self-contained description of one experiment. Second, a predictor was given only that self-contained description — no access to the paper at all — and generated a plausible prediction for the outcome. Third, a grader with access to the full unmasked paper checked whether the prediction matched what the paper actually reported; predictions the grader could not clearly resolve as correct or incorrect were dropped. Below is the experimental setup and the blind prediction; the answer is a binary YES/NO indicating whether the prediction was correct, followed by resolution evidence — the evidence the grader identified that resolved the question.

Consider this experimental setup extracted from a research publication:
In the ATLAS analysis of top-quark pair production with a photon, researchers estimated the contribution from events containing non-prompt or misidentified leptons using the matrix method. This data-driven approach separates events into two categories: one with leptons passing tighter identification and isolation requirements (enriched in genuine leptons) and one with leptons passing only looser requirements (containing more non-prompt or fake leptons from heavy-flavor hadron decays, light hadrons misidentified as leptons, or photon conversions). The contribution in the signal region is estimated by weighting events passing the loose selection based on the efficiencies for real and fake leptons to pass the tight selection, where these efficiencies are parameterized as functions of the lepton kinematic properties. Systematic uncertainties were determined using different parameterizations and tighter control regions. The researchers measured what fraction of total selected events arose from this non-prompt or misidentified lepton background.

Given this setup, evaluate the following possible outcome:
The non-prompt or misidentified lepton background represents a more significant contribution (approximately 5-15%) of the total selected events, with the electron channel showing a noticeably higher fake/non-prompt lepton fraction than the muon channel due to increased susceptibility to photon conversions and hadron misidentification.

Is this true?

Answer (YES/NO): NO